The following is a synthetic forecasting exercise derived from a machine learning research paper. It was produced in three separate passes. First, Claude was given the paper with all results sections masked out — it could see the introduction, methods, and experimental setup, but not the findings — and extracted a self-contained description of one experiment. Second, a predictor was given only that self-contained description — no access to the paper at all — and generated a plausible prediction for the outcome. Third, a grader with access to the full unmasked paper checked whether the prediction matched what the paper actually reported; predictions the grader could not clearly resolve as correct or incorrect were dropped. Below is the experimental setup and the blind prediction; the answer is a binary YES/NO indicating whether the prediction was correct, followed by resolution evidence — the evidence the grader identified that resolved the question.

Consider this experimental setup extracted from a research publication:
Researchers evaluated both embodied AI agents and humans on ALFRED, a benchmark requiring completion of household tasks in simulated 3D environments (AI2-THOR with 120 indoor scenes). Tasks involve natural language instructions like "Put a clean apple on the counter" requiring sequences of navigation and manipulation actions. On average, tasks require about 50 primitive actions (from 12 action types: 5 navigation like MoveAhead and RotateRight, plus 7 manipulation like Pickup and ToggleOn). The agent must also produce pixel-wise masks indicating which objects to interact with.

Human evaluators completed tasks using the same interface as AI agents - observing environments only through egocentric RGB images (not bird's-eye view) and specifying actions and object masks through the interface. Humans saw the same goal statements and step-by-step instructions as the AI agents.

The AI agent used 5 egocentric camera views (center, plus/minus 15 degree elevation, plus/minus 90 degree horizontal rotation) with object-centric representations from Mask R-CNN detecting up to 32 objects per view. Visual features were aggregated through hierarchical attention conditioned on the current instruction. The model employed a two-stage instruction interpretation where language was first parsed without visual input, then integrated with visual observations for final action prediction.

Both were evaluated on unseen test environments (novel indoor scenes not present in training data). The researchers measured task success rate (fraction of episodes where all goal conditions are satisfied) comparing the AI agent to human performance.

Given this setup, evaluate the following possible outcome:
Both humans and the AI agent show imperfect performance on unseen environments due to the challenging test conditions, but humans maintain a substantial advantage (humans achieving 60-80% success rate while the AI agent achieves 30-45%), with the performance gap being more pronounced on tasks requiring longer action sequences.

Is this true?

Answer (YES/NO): NO